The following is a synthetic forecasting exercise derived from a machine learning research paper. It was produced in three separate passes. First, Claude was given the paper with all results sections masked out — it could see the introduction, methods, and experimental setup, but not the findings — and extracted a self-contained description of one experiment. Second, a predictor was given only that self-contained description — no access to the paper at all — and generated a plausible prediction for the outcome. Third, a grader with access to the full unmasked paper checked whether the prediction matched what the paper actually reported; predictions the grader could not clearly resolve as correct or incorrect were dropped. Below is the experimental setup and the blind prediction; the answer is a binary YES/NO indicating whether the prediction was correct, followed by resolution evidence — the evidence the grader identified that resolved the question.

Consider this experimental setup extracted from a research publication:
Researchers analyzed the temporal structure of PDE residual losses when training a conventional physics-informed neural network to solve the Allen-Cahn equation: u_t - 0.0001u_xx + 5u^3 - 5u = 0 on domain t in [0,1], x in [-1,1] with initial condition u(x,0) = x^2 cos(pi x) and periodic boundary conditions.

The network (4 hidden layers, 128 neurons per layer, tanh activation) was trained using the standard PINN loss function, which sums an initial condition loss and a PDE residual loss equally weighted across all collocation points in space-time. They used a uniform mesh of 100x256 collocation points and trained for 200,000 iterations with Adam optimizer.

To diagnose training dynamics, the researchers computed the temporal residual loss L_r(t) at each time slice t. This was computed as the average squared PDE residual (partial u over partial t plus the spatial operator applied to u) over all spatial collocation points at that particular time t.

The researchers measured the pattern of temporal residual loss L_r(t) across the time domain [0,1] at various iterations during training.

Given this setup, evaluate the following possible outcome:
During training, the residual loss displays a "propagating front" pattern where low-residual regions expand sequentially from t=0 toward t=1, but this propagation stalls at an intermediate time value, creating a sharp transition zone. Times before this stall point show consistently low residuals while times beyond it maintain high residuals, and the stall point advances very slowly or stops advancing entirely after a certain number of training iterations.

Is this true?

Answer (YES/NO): NO